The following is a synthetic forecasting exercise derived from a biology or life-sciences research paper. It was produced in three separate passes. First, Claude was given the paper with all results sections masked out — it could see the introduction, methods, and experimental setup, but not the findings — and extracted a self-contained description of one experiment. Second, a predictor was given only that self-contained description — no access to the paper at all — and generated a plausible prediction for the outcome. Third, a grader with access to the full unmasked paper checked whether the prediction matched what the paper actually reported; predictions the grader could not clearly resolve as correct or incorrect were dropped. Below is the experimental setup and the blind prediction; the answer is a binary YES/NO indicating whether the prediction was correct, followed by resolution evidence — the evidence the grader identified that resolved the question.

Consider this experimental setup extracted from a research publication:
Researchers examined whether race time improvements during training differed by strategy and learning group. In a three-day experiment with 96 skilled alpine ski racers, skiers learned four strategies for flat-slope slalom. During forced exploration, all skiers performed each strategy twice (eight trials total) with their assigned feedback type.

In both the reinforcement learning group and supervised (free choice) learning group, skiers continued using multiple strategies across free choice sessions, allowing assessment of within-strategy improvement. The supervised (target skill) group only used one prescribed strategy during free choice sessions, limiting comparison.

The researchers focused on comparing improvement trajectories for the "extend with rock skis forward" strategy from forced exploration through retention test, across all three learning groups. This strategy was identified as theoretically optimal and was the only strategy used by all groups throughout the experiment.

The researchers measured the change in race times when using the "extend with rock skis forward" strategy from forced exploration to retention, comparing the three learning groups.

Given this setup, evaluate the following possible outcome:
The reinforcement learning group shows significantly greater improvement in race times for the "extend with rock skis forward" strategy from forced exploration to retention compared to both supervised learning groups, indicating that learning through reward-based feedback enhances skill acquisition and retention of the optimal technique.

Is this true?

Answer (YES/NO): NO